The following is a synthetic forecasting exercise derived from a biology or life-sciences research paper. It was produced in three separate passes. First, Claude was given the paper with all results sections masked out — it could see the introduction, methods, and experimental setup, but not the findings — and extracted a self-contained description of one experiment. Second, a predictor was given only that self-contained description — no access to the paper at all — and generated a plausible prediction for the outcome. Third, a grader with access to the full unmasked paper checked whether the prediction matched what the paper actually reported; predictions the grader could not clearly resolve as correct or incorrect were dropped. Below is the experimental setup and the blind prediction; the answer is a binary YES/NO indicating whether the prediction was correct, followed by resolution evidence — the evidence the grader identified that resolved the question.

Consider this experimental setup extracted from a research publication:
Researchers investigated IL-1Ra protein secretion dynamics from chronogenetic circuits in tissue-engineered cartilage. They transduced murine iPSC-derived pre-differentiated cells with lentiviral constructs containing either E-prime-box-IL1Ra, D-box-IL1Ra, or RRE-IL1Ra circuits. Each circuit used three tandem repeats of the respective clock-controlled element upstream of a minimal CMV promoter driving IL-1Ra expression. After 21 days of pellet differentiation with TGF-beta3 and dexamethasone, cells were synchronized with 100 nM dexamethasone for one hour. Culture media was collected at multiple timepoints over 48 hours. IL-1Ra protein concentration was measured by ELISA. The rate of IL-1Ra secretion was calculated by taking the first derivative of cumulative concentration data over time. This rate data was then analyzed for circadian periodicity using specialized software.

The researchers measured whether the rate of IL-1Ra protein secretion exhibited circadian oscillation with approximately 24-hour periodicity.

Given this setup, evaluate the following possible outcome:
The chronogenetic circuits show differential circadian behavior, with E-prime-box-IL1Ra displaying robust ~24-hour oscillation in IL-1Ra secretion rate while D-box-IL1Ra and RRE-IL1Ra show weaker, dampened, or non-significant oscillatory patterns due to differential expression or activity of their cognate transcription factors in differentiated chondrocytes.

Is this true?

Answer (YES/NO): NO